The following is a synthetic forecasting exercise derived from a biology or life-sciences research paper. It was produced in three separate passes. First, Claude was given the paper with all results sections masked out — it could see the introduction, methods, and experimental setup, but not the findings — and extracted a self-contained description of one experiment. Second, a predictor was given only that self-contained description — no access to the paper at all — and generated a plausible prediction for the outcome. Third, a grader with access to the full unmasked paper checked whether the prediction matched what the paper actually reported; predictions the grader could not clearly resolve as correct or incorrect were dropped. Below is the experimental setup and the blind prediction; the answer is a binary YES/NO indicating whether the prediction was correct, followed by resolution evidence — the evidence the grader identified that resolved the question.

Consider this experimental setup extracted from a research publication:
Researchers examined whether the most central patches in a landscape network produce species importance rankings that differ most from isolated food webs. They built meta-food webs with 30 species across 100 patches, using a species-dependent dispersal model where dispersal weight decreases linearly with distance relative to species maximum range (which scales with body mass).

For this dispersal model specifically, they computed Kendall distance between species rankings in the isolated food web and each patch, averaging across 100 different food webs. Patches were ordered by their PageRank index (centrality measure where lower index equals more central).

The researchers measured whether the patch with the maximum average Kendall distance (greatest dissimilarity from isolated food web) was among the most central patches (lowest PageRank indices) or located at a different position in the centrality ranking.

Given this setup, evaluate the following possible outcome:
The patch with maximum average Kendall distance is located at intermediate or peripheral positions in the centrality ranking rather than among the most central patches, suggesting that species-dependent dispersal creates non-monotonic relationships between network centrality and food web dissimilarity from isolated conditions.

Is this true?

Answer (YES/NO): YES